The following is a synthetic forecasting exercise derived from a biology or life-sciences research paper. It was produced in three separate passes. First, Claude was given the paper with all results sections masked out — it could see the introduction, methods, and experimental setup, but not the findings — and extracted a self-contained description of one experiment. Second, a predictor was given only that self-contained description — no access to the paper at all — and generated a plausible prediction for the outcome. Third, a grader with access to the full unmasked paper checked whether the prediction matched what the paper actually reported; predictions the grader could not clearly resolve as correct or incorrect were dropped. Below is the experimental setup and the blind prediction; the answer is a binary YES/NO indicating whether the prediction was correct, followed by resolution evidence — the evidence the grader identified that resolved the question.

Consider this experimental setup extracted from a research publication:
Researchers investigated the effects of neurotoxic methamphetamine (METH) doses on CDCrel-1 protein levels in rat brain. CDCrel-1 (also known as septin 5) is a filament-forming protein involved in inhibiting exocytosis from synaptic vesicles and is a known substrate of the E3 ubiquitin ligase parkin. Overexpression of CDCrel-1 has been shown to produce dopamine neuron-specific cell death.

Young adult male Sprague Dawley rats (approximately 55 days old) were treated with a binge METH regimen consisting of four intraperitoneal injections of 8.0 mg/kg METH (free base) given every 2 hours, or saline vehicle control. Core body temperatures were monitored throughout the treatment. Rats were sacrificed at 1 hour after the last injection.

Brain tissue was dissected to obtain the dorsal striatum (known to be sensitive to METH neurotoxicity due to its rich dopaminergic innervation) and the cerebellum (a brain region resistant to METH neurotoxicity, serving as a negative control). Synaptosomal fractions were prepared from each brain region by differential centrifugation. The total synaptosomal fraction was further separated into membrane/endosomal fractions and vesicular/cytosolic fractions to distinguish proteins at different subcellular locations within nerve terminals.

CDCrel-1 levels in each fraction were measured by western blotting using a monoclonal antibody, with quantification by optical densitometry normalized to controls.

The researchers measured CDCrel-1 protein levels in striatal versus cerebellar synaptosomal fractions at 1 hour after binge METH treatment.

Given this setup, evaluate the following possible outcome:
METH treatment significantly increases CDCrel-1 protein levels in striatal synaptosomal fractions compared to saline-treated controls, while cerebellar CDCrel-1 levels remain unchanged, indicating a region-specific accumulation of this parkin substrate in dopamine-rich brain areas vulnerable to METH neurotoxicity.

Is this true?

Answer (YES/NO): NO